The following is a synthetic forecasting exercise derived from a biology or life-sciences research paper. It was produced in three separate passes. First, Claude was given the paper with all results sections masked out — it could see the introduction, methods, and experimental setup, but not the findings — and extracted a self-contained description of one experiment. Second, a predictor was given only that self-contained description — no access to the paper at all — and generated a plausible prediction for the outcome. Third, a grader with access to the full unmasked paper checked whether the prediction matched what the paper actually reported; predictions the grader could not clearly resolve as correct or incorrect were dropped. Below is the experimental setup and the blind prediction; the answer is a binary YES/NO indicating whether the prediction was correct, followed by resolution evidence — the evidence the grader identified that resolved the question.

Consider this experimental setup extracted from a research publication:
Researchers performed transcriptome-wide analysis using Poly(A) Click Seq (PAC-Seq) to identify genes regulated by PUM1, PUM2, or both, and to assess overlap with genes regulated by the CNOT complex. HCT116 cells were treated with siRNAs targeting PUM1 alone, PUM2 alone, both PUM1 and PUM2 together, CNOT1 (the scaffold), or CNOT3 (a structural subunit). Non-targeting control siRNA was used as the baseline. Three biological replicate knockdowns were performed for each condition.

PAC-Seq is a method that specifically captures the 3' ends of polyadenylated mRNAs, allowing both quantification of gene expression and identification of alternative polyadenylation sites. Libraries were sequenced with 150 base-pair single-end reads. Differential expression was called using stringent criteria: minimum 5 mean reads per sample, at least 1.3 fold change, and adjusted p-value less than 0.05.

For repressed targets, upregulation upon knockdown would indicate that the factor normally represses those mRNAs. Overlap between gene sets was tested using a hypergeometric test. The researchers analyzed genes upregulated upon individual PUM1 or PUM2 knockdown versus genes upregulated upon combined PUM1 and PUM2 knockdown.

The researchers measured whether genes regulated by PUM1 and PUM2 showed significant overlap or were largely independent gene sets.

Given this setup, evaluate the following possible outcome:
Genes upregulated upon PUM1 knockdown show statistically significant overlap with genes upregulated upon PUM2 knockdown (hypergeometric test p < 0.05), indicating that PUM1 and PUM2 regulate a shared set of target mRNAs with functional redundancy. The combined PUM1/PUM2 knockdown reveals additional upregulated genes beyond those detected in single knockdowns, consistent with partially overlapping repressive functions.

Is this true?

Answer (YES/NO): YES